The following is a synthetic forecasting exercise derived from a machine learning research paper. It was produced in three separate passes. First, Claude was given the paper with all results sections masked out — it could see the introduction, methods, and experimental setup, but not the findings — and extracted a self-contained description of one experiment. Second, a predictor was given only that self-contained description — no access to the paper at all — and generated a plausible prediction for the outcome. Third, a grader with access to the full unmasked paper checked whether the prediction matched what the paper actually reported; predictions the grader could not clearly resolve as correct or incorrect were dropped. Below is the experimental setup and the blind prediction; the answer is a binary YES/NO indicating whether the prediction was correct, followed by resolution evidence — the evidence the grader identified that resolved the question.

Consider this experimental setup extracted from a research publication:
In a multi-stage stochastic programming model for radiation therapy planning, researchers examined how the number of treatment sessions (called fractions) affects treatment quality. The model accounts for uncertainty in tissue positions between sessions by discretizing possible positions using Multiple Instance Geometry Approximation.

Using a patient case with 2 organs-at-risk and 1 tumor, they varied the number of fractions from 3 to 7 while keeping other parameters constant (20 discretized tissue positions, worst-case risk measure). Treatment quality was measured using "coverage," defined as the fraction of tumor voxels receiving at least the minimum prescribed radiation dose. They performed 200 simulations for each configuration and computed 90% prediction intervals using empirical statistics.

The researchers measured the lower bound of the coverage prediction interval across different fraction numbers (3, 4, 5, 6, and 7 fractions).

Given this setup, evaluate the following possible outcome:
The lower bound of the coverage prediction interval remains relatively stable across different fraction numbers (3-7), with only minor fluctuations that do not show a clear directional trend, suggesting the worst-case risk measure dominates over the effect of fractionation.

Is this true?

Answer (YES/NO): NO